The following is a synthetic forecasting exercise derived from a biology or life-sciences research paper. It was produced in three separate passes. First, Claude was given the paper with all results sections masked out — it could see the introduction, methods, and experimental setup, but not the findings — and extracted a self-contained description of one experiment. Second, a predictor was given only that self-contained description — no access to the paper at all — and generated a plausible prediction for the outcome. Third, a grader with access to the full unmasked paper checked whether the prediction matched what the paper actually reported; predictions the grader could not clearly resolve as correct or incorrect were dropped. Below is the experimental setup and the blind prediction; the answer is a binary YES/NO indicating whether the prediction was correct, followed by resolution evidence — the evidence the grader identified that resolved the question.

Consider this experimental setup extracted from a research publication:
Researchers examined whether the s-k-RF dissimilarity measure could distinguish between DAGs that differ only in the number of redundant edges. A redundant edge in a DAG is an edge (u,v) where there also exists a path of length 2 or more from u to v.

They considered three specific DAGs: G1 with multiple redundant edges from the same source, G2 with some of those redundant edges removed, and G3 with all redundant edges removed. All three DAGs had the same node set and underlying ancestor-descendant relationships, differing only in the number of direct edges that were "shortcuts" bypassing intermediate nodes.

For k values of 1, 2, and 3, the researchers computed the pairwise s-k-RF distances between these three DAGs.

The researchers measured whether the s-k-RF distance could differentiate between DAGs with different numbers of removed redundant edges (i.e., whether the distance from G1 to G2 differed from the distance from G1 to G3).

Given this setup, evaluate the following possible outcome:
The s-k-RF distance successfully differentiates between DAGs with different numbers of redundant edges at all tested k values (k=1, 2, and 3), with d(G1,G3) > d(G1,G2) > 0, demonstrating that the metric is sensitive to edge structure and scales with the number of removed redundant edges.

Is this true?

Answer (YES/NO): NO